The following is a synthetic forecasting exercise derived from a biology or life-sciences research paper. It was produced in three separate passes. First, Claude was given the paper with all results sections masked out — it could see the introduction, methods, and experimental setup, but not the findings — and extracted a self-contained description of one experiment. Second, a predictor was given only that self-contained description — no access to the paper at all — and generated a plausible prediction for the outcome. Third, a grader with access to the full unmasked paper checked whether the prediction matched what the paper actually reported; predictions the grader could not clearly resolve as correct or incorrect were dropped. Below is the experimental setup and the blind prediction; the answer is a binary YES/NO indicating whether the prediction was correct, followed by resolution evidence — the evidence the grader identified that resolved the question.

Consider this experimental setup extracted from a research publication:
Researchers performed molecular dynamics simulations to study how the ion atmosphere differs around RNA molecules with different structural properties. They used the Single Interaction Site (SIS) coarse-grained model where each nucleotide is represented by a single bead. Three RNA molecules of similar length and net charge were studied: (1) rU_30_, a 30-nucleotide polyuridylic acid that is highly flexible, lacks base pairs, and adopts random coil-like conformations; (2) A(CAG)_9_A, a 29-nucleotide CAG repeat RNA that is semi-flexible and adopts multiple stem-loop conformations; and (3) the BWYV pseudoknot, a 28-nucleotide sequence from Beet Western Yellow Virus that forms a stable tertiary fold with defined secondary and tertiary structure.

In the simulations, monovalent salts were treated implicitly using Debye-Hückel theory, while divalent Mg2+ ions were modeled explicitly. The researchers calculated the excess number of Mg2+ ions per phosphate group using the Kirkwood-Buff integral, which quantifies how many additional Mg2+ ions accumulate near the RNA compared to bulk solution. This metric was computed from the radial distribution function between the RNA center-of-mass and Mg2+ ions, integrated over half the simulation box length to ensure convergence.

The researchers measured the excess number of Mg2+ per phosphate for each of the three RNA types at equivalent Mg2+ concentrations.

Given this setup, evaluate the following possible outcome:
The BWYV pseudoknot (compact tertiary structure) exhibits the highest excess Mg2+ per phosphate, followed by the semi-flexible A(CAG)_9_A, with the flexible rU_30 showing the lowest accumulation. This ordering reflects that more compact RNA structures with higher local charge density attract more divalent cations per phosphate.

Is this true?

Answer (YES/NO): YES